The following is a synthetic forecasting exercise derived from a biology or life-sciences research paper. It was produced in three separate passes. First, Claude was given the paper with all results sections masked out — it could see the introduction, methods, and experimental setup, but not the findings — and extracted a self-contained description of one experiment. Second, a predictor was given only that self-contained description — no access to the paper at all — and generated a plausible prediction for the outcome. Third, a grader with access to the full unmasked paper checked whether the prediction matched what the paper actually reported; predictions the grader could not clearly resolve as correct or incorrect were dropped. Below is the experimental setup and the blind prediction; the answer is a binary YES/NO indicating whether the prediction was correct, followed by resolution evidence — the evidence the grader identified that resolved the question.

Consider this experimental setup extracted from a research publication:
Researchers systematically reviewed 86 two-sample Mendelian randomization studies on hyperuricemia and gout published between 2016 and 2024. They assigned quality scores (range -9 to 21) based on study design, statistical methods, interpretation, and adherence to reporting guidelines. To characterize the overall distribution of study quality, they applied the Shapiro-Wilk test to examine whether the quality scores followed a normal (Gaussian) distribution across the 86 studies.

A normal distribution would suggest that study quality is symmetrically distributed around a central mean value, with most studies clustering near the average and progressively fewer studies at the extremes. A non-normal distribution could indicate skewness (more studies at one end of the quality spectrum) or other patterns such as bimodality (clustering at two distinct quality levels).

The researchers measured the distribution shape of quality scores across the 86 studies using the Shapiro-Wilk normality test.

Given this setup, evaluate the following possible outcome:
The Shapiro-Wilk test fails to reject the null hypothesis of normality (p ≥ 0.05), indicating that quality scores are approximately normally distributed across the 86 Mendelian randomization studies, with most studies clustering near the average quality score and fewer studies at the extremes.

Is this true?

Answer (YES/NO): YES